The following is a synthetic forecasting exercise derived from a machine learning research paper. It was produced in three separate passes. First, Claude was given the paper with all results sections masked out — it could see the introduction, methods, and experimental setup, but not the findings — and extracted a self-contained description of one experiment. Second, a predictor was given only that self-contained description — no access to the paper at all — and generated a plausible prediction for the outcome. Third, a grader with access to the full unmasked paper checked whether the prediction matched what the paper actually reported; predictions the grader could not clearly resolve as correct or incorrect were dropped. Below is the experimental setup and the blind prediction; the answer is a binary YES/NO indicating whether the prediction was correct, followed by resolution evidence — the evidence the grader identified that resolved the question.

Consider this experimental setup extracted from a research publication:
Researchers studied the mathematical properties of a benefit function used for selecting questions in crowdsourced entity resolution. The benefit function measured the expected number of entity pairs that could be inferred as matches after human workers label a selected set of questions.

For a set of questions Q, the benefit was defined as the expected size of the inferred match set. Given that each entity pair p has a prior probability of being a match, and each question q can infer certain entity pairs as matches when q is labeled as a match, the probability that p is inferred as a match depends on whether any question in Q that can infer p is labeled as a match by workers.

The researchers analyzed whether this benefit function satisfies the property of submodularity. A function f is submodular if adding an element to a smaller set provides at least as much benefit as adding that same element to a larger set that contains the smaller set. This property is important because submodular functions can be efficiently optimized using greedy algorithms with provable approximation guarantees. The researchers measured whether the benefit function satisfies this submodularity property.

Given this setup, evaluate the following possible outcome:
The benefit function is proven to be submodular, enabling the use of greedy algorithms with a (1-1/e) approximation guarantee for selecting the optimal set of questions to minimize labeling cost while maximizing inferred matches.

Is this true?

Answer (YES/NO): YES